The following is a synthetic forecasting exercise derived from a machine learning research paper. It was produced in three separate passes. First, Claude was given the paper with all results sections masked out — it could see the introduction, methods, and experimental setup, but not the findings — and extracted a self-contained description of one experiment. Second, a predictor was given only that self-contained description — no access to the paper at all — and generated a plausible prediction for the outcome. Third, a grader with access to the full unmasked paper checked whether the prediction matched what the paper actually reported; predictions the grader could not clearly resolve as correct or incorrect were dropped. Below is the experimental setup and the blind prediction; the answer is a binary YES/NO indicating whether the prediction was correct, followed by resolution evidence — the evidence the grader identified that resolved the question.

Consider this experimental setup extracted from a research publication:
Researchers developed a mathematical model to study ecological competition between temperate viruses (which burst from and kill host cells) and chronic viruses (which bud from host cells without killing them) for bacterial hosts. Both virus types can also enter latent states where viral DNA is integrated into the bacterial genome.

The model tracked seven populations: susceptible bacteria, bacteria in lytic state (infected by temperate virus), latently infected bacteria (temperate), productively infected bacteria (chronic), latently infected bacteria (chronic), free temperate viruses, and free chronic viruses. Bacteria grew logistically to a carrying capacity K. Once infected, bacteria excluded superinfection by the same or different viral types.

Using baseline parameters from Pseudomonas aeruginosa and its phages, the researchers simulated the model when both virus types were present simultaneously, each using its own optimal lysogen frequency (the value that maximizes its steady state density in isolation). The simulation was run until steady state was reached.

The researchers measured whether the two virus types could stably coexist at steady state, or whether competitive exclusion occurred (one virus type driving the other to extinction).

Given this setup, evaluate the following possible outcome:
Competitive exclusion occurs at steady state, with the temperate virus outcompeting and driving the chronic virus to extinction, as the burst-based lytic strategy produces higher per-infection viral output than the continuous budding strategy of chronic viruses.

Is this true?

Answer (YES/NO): NO